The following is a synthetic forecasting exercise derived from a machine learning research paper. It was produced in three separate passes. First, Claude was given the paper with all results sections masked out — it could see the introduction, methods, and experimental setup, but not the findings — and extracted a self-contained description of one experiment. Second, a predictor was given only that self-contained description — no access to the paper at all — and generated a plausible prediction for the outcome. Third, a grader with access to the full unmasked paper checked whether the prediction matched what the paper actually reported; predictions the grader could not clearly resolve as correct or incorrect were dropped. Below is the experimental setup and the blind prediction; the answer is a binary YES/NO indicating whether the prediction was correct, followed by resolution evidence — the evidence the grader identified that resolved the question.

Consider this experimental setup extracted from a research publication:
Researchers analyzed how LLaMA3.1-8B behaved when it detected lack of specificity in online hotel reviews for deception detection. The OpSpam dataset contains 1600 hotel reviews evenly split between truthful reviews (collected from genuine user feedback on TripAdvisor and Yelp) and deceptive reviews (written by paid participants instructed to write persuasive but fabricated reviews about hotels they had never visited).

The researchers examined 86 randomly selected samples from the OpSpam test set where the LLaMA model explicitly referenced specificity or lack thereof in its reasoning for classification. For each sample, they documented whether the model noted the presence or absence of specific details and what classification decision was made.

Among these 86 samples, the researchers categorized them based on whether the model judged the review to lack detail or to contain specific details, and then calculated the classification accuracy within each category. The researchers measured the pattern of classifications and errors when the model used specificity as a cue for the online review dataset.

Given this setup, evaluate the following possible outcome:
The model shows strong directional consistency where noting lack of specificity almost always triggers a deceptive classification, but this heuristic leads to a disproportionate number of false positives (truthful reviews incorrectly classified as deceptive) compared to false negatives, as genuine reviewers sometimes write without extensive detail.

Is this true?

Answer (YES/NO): YES